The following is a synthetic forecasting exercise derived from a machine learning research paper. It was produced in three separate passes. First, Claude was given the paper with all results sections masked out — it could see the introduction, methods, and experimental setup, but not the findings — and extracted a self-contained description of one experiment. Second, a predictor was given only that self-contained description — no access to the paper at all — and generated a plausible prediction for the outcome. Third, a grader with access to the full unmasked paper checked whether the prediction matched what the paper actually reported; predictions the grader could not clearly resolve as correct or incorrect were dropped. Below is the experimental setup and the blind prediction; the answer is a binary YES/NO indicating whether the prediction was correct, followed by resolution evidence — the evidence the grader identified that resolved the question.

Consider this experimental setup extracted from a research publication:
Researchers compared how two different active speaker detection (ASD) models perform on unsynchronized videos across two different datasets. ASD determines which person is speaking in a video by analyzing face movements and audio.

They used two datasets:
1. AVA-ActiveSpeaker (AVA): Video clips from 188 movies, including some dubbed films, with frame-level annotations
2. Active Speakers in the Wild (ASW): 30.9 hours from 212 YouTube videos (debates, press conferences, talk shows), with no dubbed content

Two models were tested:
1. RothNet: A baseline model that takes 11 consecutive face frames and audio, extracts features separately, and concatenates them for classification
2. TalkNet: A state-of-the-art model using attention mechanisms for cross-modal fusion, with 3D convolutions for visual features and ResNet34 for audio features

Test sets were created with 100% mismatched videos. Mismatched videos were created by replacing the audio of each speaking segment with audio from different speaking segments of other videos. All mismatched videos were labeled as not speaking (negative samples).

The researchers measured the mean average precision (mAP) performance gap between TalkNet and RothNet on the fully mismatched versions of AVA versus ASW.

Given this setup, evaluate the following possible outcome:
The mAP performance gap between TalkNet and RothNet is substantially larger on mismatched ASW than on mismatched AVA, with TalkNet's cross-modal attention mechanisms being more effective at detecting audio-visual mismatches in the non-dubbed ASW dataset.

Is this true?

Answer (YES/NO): NO